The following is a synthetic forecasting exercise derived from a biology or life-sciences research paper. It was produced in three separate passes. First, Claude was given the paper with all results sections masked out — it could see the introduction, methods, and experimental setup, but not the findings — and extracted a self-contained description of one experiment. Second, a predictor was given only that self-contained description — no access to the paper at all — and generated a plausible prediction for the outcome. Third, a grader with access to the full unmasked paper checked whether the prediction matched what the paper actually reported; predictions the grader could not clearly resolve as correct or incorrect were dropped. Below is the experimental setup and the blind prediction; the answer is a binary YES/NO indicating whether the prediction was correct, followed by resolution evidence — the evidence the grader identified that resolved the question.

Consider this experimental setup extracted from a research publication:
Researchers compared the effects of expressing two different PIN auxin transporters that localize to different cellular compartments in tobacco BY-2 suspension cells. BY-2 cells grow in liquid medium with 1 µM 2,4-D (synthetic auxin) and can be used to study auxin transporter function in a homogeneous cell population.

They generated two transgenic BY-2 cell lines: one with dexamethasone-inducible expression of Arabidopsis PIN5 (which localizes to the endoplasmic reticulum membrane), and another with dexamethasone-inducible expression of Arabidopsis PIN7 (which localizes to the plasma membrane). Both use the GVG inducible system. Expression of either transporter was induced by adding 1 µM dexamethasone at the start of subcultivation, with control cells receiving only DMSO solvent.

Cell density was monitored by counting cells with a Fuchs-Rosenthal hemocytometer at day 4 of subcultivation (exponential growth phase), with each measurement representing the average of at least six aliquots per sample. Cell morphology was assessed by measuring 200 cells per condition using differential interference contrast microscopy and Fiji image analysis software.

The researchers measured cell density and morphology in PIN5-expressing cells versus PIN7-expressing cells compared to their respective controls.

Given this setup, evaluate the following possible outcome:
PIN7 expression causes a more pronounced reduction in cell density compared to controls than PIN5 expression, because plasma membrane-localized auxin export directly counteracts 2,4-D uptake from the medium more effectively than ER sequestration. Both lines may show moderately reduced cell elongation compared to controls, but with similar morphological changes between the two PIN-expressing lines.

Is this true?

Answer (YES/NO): NO